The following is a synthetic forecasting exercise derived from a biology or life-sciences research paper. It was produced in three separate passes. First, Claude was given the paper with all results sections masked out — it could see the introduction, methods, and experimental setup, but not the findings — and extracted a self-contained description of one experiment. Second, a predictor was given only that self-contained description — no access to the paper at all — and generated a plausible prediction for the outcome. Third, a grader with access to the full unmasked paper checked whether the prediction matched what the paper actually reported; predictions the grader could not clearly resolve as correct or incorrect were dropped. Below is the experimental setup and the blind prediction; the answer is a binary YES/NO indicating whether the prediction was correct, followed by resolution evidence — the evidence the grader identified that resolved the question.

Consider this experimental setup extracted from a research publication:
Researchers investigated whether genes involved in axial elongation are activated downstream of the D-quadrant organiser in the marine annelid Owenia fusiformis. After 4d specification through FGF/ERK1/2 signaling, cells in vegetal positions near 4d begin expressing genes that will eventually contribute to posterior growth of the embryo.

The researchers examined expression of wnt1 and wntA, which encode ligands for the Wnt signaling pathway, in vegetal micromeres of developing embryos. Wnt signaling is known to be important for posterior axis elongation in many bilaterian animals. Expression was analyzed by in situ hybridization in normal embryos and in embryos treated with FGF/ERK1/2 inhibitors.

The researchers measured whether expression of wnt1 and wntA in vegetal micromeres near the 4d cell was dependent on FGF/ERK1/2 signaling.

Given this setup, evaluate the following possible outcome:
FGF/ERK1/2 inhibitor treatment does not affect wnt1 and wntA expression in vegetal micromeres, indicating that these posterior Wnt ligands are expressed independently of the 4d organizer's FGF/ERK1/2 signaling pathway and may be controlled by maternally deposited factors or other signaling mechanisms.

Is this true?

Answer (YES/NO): NO